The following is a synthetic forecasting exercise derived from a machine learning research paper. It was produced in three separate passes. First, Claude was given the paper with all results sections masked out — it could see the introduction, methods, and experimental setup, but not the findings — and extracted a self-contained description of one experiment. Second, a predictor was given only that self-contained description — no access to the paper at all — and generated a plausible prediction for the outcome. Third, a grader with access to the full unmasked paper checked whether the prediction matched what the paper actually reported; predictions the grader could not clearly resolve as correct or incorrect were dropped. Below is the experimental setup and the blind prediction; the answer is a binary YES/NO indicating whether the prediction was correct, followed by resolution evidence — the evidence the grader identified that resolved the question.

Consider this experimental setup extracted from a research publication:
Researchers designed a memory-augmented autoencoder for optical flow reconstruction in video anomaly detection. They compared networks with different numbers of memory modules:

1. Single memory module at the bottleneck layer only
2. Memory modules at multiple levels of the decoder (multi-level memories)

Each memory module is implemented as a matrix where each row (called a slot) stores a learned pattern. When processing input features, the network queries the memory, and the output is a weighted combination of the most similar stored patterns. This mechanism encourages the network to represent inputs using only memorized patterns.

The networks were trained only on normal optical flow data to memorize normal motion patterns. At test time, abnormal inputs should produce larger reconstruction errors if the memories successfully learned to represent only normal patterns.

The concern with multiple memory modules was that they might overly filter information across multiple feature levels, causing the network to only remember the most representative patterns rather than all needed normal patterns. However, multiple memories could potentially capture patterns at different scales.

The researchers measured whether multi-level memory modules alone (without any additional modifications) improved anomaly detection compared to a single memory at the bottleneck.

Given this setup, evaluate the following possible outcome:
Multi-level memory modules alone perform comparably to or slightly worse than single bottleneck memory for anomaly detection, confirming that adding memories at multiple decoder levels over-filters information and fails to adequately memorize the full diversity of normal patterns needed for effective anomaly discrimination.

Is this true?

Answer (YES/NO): YES